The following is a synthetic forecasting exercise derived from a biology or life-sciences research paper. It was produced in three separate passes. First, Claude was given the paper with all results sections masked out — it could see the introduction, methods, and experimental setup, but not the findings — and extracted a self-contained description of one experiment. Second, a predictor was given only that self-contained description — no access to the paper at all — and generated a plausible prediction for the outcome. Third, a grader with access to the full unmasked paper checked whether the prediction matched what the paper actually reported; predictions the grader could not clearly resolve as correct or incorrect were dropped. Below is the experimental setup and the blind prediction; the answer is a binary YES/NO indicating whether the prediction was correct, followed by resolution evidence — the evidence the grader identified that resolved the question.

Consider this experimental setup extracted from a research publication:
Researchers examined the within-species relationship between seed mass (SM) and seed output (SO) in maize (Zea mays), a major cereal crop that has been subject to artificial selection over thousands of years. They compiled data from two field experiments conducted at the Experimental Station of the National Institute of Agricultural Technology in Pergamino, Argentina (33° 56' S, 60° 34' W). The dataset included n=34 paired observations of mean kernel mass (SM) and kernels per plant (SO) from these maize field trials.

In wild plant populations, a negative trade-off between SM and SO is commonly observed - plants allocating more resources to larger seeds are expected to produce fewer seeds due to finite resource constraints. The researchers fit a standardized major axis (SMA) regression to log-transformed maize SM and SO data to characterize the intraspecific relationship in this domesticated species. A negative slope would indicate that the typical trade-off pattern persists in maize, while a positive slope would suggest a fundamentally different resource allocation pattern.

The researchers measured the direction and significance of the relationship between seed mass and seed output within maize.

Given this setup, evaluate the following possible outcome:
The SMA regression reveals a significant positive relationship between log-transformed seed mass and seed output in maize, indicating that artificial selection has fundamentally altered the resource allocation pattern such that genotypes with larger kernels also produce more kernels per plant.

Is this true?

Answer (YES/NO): YES